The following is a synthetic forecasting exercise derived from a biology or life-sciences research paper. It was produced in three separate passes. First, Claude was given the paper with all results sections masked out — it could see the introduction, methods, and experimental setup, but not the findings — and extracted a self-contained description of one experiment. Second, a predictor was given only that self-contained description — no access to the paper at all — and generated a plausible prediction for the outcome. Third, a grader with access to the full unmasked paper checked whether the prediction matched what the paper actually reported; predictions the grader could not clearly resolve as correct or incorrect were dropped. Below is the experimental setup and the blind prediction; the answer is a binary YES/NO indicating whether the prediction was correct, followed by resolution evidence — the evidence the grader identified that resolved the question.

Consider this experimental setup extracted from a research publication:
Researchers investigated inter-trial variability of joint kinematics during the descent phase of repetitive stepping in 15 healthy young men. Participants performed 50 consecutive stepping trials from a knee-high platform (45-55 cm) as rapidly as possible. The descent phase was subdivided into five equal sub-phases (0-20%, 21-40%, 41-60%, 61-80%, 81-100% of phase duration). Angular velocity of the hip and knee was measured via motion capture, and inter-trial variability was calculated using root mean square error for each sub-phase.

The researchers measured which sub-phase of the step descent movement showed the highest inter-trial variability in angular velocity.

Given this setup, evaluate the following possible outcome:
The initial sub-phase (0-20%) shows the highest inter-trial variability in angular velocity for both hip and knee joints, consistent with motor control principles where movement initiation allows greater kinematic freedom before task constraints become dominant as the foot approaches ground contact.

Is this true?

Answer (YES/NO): NO